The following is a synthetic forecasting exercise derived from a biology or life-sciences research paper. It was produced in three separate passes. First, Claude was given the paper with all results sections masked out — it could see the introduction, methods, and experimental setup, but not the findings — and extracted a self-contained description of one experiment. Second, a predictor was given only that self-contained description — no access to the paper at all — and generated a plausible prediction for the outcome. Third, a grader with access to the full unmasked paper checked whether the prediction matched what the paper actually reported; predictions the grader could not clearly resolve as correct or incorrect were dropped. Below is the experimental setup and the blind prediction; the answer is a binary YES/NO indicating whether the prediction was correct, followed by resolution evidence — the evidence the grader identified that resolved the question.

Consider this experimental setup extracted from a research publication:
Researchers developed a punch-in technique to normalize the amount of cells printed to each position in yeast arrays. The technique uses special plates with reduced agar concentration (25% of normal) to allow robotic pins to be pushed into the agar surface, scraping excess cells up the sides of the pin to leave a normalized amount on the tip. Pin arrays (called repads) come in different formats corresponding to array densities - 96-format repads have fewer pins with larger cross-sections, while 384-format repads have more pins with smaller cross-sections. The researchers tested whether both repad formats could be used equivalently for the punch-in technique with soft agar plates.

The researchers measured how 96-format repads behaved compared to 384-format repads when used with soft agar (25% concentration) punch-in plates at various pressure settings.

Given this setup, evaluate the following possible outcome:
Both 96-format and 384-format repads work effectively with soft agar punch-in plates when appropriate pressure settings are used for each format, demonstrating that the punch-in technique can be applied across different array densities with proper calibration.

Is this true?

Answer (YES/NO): NO